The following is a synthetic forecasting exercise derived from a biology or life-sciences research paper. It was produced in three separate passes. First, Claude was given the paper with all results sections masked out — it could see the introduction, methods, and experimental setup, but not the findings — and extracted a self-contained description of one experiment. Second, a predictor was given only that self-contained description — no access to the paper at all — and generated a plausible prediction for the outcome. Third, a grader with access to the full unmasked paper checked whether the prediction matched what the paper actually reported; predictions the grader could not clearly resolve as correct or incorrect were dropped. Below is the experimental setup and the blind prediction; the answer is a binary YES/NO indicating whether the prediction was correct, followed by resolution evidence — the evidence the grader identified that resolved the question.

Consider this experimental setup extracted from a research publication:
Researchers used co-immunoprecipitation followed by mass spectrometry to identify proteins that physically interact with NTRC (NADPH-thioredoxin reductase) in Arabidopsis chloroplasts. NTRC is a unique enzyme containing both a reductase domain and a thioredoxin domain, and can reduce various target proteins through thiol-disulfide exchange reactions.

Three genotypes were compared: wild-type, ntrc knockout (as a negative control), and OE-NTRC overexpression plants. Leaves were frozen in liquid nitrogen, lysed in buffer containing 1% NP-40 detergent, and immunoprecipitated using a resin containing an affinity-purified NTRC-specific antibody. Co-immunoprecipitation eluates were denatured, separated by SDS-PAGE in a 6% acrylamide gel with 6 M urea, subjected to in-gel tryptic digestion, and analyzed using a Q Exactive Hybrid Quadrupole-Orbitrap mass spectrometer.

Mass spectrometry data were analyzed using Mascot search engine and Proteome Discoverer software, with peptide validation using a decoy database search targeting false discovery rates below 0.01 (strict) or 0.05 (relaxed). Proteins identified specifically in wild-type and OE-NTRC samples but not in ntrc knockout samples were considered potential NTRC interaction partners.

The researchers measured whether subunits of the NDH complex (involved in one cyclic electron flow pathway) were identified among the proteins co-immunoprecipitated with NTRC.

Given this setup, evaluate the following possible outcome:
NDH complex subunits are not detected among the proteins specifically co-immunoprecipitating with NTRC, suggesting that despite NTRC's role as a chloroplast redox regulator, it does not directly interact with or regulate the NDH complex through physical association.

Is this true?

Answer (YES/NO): NO